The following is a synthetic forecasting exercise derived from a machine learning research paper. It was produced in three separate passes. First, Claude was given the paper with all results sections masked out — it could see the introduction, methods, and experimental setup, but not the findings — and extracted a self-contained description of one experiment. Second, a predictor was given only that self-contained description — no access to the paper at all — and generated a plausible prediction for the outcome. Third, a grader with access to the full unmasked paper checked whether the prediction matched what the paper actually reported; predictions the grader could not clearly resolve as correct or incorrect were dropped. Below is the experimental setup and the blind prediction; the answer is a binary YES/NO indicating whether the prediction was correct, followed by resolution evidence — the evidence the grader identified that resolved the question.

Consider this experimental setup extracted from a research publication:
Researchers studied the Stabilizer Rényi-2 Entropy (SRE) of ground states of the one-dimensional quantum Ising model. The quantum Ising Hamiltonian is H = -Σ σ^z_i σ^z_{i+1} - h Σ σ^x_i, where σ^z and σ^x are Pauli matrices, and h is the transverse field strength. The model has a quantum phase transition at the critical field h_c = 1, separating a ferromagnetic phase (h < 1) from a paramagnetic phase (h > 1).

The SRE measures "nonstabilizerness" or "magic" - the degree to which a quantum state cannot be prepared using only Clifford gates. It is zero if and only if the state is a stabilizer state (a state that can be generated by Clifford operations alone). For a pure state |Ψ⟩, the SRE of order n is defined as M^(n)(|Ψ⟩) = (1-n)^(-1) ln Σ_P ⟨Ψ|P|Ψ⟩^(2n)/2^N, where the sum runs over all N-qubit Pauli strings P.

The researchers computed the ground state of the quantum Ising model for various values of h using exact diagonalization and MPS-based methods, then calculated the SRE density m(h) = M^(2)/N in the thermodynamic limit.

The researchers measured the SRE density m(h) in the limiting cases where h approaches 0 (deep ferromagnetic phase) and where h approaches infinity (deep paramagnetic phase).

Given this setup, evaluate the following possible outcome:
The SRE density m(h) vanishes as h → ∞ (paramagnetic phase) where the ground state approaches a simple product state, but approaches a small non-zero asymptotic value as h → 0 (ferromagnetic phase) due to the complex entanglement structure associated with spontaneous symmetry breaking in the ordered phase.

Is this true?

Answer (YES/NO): NO